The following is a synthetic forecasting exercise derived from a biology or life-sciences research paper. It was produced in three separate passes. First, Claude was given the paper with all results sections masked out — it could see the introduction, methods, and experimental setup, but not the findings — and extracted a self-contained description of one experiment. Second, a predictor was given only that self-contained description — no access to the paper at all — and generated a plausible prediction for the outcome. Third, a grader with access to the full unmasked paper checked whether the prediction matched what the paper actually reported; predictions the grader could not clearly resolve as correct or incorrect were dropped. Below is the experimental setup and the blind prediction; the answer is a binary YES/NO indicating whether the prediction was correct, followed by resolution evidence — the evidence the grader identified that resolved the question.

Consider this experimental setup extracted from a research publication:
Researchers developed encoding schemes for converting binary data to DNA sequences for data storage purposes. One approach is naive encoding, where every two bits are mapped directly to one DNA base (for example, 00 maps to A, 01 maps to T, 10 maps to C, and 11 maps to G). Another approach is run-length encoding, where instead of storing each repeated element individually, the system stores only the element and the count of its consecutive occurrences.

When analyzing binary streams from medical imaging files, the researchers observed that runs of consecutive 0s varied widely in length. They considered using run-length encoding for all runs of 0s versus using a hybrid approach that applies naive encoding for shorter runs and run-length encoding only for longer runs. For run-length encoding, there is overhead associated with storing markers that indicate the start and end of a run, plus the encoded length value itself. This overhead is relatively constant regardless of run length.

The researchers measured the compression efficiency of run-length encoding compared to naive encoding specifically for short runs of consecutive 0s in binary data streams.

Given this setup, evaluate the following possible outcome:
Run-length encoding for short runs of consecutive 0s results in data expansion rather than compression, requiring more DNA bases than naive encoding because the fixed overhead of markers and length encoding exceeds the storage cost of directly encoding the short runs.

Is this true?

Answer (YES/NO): YES